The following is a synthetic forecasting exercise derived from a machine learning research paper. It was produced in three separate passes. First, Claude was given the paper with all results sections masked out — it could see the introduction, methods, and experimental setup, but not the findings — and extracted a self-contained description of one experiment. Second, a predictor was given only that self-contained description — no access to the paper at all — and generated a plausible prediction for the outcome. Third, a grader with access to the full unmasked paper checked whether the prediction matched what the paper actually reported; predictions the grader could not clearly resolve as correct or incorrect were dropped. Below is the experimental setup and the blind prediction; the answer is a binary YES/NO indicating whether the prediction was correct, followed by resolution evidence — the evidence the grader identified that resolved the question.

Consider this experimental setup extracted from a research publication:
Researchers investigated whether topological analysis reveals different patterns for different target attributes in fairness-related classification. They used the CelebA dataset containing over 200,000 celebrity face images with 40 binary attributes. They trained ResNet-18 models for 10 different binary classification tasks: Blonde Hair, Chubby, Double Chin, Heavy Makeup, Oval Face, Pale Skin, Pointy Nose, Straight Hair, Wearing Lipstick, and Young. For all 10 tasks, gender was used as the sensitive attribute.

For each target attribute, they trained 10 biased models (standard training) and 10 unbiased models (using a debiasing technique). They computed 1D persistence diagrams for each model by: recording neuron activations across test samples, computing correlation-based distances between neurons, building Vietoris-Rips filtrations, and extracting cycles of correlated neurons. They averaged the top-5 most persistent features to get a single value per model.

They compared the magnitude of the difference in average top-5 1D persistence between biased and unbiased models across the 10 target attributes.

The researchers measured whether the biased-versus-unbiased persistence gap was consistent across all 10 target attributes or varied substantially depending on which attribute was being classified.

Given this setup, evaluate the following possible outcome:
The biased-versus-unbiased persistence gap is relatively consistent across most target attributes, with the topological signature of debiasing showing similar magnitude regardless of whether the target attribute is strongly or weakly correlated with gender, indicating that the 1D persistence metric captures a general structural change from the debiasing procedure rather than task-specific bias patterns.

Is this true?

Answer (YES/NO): NO